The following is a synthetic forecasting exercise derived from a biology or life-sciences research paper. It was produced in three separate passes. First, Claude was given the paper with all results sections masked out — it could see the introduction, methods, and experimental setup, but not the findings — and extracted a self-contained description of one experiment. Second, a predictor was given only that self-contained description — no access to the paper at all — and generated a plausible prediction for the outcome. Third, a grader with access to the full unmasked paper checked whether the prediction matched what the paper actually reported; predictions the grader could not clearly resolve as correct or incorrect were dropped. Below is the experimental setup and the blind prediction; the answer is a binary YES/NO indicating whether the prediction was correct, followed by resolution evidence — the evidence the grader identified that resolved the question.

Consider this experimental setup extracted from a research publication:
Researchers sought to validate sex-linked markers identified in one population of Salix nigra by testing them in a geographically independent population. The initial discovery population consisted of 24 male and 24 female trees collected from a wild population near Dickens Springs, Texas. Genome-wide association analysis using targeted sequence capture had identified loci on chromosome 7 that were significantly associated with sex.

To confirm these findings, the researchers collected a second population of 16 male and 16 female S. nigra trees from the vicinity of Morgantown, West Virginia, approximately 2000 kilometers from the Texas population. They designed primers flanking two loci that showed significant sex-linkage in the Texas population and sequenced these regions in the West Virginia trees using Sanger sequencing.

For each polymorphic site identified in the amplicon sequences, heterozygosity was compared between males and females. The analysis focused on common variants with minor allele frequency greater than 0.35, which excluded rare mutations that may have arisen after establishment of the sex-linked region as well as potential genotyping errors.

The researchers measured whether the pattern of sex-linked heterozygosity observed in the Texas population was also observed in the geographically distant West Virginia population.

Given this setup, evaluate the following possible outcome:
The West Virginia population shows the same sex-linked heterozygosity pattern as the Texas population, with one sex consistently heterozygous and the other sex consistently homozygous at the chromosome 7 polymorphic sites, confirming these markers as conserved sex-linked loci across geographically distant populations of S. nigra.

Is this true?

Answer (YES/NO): YES